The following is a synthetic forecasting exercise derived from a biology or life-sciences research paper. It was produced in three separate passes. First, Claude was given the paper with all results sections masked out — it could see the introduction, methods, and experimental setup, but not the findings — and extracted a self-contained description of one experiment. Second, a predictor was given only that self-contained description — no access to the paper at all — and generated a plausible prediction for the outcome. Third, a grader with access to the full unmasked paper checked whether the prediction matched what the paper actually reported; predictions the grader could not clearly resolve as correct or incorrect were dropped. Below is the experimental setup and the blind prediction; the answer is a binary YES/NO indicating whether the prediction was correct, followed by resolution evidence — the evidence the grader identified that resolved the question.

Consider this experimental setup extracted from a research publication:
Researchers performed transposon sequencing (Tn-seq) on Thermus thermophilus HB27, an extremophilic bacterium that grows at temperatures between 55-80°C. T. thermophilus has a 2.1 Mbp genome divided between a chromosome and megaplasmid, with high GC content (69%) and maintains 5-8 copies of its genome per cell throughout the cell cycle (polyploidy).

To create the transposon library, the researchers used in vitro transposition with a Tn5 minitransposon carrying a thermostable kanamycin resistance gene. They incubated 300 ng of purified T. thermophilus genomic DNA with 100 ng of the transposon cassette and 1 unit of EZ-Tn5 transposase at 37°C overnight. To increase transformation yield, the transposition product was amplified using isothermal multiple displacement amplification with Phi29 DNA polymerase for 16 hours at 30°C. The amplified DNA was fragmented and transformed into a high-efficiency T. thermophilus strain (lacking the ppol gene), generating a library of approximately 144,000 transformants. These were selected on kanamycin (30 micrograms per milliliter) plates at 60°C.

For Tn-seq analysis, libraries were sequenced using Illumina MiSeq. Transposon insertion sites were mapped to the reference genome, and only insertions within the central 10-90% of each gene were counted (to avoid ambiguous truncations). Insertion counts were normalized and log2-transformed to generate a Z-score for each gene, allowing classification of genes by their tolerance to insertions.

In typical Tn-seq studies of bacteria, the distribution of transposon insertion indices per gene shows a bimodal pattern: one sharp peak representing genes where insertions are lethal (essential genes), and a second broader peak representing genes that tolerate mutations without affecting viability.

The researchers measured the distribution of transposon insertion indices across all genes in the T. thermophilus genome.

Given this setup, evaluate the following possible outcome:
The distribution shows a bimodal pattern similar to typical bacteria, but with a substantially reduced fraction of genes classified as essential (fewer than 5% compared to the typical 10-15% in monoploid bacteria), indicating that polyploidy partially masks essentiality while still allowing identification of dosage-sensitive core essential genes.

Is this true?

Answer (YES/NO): NO